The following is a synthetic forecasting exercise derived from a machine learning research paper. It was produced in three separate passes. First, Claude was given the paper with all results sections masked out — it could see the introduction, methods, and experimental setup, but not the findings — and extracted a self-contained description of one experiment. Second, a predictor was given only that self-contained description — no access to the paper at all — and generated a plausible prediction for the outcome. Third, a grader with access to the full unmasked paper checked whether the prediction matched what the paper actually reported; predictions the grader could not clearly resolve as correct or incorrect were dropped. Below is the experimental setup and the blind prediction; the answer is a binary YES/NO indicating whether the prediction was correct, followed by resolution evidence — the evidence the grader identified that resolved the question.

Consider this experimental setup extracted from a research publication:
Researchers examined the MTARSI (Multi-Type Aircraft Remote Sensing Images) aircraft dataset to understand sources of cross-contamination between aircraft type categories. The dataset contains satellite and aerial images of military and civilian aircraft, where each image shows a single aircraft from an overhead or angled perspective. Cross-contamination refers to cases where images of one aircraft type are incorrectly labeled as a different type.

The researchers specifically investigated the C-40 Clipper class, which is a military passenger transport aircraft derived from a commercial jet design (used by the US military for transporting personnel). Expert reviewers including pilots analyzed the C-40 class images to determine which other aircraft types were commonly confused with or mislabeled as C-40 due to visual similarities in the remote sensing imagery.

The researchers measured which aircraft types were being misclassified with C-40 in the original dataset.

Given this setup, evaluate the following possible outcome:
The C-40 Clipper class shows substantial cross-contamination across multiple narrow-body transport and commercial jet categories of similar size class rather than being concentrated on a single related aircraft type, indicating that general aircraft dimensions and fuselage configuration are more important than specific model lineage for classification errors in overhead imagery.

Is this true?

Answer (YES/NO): NO